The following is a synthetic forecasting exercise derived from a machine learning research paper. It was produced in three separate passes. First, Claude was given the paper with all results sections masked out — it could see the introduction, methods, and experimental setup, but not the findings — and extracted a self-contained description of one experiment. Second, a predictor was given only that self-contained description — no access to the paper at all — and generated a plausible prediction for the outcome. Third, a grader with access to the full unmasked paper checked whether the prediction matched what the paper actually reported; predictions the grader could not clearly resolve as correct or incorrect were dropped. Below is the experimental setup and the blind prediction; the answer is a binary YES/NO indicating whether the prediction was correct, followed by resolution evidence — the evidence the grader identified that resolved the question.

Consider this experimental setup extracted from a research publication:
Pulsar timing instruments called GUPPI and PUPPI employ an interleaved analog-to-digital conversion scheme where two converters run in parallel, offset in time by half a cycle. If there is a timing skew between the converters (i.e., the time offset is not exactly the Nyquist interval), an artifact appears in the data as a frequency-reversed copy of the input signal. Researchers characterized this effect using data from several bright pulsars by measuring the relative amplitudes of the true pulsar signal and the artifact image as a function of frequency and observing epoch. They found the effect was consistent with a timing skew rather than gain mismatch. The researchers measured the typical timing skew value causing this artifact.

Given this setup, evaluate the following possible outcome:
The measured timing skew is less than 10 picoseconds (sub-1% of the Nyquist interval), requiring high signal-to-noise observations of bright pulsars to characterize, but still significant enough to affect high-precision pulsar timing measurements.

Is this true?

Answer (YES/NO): NO